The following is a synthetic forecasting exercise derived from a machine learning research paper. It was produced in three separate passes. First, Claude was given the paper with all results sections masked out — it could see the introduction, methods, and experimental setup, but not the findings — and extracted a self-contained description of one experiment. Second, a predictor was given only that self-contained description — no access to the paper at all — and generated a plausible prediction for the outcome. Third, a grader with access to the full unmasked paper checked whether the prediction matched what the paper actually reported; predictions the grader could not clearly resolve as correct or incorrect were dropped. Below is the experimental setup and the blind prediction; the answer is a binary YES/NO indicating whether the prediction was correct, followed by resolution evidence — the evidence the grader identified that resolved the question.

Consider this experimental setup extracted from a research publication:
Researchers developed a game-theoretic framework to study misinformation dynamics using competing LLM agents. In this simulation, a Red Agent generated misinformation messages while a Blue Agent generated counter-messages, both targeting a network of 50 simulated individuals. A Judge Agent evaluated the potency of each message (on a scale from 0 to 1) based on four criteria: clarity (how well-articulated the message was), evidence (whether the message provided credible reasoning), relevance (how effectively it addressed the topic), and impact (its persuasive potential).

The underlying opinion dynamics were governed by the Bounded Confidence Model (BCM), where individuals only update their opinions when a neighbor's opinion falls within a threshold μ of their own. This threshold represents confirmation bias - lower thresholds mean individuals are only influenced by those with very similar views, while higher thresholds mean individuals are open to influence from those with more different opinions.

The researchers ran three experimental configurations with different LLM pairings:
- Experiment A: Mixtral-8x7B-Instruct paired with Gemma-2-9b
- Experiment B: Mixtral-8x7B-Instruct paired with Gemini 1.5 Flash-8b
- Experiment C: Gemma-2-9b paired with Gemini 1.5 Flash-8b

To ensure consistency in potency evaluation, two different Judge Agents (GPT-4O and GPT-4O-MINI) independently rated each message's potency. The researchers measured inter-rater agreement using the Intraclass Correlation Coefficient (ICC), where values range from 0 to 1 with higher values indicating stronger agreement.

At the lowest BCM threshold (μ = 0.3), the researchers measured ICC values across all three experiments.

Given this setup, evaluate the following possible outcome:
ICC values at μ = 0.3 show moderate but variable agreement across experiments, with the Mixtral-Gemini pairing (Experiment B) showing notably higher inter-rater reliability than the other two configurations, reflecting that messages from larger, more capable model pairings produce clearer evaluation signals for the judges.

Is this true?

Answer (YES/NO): NO